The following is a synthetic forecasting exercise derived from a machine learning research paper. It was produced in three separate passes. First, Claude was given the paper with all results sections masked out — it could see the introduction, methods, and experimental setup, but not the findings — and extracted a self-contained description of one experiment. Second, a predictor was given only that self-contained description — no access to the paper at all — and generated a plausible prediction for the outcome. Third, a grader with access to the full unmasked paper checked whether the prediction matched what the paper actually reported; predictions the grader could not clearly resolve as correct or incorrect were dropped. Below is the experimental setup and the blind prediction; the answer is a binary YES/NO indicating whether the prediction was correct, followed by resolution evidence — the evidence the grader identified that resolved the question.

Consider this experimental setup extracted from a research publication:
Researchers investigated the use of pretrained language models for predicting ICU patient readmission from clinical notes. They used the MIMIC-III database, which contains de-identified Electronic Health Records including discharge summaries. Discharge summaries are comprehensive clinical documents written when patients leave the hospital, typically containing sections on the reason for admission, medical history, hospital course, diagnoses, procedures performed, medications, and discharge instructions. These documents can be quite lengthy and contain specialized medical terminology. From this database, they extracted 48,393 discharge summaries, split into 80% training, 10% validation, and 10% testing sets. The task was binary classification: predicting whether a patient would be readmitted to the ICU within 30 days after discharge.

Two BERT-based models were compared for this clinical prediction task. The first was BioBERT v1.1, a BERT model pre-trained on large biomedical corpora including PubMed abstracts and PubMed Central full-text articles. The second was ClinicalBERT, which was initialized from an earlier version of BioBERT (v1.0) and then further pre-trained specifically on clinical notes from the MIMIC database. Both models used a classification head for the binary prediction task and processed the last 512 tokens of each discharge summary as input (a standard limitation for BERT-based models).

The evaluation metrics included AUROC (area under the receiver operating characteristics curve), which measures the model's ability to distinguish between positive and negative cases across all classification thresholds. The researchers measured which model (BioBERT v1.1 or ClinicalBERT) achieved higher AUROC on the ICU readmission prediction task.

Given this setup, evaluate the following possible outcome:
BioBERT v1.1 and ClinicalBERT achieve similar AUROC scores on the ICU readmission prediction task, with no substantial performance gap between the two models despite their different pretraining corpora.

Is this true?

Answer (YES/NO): YES